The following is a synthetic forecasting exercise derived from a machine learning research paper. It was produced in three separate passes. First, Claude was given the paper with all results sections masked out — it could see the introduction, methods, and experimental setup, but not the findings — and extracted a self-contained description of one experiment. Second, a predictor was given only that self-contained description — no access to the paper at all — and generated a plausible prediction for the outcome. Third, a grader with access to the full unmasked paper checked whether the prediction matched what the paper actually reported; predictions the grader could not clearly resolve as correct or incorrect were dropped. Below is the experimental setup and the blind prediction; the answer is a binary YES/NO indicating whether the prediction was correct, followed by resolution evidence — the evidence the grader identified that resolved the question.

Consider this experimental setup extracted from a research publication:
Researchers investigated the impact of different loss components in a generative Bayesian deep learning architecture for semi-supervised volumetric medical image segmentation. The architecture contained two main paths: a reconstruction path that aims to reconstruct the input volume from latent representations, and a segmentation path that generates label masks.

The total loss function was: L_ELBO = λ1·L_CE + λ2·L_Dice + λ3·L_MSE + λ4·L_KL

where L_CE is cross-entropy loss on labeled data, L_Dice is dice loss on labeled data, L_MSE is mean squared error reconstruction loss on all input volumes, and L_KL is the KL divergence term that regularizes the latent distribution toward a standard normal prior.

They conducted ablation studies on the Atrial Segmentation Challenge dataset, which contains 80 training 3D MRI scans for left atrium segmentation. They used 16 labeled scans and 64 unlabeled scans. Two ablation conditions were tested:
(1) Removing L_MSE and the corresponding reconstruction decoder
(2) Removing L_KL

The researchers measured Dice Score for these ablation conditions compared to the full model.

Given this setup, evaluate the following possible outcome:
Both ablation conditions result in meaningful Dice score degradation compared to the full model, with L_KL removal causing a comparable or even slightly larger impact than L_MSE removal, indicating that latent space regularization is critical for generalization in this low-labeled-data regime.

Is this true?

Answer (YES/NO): NO